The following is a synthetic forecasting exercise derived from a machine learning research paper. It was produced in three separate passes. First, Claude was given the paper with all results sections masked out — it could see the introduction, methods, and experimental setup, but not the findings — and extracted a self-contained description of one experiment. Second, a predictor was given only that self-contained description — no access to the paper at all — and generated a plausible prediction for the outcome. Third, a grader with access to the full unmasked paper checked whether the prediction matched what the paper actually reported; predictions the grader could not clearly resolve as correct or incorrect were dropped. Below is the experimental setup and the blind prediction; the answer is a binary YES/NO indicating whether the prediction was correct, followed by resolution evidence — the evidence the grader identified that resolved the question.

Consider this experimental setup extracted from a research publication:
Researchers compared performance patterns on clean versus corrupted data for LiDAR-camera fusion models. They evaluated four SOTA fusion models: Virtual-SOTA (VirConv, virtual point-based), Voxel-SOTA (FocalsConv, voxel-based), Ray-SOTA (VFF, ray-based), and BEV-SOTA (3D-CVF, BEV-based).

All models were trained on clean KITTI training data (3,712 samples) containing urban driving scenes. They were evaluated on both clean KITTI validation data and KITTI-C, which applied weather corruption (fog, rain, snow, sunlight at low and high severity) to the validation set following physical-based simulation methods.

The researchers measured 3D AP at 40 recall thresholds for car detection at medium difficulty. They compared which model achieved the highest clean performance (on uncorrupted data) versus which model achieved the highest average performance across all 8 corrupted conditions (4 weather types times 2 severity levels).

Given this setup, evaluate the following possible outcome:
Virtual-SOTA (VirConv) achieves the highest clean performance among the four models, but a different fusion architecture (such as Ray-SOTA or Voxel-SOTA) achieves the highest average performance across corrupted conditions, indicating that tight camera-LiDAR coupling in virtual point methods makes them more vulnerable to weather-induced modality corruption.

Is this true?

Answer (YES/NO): NO